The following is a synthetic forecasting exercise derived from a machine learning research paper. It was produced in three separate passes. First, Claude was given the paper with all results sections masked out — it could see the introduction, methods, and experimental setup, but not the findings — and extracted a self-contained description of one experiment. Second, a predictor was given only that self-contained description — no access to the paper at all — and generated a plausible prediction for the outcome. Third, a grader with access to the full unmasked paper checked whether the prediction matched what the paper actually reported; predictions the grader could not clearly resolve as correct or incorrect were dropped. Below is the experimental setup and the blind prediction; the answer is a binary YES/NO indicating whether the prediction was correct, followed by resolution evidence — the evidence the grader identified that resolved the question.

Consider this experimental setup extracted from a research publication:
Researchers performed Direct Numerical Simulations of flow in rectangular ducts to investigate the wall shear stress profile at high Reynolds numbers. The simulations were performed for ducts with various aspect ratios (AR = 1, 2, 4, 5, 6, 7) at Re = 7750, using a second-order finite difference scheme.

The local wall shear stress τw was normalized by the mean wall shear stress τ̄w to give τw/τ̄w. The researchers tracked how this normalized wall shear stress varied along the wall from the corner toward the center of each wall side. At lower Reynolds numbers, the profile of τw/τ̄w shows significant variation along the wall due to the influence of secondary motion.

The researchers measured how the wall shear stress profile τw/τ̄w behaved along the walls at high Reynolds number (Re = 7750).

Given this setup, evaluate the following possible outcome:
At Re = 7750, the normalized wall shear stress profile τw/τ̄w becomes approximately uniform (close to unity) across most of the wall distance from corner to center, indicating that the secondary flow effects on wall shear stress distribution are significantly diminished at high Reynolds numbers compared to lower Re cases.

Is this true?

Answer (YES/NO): NO